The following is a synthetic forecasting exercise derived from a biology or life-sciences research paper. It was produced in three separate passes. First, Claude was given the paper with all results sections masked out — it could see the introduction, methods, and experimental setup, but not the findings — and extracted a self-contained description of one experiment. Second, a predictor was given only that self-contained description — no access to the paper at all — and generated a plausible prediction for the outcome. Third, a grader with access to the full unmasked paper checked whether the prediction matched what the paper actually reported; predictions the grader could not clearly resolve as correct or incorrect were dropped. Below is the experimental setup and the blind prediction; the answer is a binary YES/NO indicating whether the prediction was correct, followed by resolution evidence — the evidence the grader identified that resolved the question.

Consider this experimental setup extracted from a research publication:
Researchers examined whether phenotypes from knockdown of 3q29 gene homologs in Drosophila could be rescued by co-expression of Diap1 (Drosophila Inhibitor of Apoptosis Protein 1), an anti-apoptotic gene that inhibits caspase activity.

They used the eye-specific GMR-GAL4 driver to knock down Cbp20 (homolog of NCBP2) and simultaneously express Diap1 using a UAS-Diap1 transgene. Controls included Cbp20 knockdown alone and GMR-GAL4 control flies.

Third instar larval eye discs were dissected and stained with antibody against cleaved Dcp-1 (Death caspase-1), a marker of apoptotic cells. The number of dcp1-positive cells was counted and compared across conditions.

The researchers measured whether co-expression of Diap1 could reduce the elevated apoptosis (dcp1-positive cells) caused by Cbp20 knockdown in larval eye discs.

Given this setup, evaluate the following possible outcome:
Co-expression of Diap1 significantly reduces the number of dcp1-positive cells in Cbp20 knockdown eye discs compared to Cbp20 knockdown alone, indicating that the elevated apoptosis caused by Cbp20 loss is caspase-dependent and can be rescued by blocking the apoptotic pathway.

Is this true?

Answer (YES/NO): YES